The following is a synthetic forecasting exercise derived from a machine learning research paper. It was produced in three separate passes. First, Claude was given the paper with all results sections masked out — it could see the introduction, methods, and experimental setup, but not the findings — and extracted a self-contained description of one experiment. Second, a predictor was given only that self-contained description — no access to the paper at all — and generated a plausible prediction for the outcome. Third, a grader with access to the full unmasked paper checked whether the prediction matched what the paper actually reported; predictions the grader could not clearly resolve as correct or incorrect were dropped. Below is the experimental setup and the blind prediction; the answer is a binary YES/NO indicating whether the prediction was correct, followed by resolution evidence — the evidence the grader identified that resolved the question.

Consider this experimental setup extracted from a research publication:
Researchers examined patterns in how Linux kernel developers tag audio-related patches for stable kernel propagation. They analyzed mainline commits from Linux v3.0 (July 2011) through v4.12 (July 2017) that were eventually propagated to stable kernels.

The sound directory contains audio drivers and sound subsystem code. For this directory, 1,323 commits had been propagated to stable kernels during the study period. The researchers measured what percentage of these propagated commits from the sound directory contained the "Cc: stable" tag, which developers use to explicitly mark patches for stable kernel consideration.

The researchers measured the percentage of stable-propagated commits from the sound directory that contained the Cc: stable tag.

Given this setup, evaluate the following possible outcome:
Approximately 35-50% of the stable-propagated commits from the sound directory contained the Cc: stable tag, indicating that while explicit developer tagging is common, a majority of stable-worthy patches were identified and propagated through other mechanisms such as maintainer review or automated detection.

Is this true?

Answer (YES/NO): NO